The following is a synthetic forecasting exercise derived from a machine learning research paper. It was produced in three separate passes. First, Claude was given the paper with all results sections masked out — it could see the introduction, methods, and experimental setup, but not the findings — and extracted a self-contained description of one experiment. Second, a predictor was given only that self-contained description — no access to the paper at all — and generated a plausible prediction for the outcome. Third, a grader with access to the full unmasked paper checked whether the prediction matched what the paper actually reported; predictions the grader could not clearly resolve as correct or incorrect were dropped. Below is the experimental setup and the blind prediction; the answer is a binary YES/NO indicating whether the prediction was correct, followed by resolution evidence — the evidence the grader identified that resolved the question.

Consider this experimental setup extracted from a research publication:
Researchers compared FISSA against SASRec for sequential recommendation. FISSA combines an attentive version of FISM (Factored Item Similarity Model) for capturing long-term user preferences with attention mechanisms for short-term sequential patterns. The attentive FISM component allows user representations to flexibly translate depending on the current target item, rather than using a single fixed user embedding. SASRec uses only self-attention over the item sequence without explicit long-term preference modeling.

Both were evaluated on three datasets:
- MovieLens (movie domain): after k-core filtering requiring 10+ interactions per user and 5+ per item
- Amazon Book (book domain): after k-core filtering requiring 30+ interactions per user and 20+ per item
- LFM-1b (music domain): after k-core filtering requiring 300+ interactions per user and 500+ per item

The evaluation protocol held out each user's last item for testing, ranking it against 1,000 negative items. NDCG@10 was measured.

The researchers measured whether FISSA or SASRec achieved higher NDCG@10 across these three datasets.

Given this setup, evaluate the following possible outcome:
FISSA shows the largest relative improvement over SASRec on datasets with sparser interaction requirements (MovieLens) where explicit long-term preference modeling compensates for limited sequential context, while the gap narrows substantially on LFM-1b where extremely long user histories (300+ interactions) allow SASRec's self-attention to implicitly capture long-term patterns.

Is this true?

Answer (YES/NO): NO